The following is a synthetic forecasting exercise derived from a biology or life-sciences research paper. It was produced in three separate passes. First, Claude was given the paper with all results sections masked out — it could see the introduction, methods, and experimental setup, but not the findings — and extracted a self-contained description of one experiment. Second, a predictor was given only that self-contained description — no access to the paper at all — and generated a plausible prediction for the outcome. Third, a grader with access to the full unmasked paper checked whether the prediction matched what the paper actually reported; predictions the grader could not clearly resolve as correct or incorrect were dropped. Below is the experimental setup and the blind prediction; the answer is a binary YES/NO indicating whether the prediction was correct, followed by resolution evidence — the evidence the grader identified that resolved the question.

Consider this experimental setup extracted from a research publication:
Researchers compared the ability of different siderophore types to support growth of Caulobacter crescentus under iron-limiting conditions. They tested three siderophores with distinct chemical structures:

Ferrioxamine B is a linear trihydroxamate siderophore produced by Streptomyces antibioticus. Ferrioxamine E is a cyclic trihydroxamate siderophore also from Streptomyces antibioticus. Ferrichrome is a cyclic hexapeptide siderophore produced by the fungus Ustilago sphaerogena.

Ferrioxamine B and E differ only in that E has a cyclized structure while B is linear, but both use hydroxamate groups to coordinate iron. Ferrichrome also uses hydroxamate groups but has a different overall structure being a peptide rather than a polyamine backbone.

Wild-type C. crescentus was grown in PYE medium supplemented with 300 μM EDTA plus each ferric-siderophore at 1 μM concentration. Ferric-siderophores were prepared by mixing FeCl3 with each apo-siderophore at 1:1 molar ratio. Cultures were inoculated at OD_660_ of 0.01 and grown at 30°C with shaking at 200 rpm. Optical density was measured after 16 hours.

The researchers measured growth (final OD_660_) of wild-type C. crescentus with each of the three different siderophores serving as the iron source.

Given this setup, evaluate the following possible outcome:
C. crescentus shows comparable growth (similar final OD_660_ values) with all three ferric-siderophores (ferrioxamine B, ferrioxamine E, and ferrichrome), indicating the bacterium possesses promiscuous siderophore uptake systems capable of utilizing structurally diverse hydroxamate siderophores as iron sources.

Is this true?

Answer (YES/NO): NO